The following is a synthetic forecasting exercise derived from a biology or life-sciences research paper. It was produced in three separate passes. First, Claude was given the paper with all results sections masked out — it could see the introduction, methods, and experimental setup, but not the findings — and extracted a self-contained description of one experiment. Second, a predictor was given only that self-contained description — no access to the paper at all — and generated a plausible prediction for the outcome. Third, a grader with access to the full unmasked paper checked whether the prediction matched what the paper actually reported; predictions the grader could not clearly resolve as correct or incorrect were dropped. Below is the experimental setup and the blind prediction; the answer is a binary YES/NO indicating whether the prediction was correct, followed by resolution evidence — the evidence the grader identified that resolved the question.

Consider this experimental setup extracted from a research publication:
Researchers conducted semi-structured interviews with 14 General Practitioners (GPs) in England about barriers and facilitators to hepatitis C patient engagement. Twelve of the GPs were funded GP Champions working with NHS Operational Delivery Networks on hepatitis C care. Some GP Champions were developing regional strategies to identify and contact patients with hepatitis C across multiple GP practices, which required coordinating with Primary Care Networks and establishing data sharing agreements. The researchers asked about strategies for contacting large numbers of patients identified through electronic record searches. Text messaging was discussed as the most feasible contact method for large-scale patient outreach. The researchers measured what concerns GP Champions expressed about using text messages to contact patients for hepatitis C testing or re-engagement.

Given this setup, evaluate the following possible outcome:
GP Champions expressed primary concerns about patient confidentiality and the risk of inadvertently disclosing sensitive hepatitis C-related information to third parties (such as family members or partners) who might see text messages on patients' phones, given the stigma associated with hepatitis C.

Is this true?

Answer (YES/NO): YES